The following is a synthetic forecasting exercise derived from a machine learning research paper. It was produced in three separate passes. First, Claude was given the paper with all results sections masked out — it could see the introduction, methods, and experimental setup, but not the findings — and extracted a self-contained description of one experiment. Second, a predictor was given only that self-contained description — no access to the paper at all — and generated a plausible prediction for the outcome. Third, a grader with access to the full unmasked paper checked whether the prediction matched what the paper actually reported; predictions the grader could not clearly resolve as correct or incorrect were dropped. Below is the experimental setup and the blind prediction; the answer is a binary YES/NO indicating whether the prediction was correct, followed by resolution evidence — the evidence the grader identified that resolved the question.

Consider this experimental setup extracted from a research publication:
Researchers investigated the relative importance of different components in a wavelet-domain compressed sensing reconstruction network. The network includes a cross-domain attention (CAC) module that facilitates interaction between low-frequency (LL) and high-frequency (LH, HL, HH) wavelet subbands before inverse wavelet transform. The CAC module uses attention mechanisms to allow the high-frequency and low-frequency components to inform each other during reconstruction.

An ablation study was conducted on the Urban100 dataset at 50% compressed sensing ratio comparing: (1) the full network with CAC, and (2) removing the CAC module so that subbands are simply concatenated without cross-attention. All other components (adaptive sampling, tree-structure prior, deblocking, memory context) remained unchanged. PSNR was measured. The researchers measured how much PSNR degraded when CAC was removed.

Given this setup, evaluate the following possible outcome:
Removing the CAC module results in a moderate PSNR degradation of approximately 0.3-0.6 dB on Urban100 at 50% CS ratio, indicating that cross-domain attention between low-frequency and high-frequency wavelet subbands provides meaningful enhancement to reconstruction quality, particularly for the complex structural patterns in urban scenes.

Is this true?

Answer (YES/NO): YES